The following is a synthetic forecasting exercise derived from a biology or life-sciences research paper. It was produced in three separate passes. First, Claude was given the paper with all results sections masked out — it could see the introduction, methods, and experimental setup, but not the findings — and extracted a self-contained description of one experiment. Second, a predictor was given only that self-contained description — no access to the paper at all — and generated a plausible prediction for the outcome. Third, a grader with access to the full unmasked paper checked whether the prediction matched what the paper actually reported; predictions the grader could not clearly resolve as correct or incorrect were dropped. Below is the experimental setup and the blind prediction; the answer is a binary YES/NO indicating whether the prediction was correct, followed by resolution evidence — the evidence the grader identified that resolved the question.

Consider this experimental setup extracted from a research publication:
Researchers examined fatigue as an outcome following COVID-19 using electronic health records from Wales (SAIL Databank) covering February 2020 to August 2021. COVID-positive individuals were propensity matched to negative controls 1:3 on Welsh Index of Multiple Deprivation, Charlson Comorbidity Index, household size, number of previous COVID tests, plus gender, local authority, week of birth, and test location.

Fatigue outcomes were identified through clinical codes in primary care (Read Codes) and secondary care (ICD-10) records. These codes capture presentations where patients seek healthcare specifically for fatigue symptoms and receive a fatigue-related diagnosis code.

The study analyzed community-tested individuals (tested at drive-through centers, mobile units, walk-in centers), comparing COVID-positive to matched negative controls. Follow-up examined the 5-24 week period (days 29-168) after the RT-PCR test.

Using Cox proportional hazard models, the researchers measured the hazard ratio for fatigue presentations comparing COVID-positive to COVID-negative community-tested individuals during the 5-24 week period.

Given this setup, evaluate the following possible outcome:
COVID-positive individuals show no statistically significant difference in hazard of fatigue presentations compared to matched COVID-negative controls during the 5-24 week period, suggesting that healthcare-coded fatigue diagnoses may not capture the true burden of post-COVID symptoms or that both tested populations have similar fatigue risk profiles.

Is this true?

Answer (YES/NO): NO